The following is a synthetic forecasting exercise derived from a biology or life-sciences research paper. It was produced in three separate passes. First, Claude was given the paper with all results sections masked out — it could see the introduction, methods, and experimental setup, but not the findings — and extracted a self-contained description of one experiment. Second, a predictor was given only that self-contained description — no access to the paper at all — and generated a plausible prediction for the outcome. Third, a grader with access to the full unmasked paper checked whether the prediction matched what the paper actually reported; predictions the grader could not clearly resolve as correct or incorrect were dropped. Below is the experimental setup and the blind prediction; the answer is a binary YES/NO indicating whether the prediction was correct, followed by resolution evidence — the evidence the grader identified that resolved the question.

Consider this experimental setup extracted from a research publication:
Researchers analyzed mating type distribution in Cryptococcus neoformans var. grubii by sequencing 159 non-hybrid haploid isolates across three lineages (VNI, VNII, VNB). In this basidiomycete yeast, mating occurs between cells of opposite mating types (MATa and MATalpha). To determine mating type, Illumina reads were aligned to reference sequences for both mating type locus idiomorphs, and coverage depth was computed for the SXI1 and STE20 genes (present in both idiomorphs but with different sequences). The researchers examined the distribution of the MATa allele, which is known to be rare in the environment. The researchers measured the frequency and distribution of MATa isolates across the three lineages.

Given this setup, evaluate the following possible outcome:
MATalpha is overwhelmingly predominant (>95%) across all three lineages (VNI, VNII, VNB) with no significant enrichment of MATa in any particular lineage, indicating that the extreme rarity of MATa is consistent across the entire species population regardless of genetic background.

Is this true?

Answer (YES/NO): NO